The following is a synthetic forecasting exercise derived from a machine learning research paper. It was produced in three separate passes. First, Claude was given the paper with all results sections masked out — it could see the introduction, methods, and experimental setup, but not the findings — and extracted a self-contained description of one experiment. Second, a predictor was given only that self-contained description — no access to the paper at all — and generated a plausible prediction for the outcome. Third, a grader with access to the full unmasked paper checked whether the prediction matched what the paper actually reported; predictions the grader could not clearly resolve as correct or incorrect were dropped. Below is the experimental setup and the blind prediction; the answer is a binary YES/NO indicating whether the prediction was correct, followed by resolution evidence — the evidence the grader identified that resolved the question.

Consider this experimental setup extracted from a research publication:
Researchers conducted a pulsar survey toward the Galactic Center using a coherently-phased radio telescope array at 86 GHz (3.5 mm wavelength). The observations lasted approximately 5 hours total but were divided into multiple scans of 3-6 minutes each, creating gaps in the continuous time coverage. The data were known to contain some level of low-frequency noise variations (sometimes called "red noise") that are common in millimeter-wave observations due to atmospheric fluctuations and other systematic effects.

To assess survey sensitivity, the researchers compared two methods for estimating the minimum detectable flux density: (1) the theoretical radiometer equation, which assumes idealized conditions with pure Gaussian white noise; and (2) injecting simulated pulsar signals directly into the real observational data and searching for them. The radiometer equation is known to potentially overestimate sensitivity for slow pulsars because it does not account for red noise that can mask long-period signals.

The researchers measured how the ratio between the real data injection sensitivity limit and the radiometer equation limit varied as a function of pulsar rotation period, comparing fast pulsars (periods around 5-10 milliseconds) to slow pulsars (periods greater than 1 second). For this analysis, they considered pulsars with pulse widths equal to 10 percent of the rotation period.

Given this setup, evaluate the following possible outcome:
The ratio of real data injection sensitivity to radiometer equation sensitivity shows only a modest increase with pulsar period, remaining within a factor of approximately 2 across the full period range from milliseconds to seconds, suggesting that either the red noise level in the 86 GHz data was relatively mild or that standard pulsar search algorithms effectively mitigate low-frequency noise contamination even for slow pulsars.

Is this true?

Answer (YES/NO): NO